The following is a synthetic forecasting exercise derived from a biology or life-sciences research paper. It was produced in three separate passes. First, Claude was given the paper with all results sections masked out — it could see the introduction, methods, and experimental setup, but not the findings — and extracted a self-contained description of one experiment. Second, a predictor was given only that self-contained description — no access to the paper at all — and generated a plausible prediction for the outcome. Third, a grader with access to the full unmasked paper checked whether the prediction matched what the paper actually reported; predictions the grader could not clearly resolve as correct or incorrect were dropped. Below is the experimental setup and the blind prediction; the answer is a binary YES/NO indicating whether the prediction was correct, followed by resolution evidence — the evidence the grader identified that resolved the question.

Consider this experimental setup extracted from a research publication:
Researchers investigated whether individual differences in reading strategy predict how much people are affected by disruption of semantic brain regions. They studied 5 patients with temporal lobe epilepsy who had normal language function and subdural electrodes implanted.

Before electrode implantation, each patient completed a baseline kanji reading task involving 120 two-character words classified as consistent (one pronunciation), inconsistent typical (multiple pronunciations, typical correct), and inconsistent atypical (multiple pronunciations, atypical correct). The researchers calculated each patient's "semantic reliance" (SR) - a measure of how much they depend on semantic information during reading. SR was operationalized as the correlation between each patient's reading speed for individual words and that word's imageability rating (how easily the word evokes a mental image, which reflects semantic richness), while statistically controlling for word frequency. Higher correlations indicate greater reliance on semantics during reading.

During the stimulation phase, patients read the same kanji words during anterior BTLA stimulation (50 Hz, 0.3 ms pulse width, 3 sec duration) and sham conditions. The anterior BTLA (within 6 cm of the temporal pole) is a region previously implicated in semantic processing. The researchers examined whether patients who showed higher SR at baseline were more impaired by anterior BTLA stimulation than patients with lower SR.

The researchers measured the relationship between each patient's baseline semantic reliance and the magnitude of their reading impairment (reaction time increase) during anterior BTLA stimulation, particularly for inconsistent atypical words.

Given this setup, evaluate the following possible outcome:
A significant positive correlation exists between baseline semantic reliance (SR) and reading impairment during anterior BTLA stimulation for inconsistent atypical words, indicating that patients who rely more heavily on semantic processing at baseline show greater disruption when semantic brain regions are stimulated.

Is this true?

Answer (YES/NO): NO